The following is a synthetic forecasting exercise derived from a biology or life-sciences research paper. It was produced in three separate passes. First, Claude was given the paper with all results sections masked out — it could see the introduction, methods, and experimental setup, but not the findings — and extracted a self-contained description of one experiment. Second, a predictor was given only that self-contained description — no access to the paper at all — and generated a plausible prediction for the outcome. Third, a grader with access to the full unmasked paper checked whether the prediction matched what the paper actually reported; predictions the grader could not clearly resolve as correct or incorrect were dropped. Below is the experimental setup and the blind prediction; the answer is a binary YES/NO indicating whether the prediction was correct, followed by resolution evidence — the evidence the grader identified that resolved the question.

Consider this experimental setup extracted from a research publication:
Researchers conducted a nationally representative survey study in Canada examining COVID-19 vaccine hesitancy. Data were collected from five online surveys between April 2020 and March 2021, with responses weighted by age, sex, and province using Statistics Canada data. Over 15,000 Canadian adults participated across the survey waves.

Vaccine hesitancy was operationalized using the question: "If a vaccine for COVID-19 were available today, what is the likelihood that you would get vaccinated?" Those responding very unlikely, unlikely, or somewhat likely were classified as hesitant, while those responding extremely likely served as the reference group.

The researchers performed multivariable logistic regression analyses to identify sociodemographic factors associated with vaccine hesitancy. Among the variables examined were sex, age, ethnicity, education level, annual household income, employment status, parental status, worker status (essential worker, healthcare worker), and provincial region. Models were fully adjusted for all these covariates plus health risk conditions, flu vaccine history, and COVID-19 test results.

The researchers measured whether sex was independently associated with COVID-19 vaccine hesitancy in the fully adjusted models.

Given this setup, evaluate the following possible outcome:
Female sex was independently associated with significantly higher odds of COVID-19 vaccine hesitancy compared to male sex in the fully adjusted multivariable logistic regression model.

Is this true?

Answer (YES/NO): YES